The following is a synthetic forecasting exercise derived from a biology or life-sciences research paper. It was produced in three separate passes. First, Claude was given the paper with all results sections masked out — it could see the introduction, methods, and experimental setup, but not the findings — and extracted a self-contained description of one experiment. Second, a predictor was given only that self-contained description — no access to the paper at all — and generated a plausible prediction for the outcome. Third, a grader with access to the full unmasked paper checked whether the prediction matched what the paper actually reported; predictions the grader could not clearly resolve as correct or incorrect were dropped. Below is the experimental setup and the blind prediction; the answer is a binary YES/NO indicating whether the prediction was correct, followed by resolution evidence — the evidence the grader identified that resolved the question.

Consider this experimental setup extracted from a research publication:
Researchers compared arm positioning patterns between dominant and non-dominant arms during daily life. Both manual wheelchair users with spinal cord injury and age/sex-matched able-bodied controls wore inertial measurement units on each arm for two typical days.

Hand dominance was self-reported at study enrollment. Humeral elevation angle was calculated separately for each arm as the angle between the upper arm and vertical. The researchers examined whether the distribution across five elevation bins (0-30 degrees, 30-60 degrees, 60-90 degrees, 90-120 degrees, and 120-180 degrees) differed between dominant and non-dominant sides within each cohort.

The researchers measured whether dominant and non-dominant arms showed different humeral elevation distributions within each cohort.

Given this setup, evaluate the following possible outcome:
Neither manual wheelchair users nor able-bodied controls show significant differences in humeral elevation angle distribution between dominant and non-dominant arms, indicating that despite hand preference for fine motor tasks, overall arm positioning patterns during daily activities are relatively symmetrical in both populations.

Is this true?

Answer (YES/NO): YES